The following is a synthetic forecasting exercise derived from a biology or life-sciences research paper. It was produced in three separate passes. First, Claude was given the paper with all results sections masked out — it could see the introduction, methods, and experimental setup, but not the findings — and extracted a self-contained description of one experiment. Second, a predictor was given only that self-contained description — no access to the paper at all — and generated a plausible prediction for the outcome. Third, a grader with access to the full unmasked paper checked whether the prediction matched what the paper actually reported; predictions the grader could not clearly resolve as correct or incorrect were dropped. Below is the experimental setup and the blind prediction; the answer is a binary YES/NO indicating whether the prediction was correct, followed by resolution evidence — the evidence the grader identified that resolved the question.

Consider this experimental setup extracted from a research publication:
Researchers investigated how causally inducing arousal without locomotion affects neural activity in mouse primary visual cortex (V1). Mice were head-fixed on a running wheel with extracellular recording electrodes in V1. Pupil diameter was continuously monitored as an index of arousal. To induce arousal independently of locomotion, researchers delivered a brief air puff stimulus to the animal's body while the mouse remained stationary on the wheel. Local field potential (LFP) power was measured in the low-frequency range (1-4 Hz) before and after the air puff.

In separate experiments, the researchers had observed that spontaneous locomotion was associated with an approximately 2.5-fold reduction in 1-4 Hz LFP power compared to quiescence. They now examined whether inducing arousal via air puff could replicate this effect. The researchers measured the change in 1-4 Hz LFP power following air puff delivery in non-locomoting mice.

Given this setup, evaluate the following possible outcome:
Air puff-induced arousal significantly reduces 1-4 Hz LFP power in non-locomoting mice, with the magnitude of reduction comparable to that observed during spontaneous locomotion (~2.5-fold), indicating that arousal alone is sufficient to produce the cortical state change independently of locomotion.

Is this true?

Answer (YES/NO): YES